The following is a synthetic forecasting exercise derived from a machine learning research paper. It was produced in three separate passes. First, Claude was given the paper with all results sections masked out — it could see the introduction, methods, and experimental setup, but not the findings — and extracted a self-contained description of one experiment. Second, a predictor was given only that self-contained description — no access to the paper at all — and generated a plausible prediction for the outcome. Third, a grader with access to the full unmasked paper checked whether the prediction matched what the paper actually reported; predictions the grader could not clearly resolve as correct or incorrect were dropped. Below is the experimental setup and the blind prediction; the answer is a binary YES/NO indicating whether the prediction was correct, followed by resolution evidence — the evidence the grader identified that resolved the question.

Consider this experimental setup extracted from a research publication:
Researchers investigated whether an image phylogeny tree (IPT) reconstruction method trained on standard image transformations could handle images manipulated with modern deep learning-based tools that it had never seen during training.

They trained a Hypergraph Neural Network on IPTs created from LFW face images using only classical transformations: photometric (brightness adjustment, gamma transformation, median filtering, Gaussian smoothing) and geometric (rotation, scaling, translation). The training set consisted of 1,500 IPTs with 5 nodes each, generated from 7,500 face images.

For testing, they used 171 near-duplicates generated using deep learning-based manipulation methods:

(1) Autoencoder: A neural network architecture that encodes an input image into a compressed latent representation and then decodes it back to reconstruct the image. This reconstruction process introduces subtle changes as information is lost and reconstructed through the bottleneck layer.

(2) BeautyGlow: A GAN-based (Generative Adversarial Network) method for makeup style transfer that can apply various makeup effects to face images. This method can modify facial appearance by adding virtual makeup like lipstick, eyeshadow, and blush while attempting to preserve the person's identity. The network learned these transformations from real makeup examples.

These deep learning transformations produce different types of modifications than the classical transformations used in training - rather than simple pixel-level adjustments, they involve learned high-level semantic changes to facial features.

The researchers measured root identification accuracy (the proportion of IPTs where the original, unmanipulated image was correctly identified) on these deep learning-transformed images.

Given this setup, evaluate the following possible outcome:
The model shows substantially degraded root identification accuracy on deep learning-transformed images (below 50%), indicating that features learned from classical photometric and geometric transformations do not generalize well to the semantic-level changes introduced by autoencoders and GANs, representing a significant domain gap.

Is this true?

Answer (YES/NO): NO